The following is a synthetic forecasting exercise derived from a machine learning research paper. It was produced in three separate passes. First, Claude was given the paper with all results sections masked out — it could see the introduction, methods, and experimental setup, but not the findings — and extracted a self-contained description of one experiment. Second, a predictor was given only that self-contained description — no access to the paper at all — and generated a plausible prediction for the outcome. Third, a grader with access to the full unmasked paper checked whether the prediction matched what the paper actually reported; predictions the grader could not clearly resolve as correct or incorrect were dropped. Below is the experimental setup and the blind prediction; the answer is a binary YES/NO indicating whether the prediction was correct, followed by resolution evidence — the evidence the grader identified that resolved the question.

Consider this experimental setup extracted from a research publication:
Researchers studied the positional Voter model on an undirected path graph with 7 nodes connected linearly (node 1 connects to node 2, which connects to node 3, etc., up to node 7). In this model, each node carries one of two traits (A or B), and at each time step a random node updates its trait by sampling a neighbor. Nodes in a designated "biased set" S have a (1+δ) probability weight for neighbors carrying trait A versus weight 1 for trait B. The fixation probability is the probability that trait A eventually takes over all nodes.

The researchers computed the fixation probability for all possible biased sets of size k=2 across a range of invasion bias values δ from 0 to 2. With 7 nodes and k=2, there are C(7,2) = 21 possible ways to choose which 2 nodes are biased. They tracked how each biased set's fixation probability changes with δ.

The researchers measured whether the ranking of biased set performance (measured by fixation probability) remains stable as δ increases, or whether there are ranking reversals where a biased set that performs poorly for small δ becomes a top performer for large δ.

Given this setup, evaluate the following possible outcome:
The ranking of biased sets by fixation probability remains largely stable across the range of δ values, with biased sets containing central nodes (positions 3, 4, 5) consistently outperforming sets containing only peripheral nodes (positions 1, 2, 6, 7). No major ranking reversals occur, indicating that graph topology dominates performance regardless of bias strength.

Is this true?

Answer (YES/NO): NO